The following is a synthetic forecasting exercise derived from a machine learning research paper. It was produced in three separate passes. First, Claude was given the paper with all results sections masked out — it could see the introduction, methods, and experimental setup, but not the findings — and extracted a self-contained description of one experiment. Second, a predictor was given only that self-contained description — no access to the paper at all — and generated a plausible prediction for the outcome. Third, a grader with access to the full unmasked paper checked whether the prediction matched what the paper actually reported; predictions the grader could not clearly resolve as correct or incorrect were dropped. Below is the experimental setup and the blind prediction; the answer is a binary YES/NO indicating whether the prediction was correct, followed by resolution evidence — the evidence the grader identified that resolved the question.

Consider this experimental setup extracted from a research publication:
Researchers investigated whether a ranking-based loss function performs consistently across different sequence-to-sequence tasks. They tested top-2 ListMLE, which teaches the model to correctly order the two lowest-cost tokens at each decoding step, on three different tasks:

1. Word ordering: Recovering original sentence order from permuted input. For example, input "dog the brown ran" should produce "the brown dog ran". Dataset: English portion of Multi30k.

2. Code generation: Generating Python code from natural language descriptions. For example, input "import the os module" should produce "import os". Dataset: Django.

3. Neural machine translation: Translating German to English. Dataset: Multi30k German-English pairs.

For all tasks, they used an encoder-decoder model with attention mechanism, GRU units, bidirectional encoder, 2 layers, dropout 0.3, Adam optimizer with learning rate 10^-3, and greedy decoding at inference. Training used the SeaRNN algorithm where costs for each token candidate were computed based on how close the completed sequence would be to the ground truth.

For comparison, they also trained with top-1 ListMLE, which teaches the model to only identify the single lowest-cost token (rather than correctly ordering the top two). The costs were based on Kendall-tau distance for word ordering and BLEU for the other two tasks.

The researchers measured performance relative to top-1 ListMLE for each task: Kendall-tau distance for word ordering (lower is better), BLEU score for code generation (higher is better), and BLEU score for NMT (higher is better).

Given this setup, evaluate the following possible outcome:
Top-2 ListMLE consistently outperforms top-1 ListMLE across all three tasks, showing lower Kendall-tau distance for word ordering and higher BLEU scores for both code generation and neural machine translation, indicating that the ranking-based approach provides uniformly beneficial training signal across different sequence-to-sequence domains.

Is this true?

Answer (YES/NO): NO